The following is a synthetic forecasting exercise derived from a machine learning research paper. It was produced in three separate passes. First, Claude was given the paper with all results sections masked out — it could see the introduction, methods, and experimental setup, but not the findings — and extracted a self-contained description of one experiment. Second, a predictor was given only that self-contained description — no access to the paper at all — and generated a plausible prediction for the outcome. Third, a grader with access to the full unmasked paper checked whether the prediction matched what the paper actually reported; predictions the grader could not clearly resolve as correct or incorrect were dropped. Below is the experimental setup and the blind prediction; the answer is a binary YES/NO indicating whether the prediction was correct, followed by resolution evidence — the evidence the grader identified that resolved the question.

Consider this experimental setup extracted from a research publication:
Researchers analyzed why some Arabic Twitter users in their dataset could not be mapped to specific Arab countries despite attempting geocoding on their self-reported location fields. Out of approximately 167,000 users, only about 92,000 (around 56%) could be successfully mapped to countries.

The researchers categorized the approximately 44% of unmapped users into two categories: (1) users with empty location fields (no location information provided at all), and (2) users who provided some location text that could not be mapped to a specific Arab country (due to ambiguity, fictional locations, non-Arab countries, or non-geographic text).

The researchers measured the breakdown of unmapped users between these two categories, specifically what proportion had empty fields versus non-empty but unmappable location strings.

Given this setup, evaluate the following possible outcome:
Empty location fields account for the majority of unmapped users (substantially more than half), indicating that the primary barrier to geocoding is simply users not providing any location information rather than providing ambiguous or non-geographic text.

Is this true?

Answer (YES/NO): YES